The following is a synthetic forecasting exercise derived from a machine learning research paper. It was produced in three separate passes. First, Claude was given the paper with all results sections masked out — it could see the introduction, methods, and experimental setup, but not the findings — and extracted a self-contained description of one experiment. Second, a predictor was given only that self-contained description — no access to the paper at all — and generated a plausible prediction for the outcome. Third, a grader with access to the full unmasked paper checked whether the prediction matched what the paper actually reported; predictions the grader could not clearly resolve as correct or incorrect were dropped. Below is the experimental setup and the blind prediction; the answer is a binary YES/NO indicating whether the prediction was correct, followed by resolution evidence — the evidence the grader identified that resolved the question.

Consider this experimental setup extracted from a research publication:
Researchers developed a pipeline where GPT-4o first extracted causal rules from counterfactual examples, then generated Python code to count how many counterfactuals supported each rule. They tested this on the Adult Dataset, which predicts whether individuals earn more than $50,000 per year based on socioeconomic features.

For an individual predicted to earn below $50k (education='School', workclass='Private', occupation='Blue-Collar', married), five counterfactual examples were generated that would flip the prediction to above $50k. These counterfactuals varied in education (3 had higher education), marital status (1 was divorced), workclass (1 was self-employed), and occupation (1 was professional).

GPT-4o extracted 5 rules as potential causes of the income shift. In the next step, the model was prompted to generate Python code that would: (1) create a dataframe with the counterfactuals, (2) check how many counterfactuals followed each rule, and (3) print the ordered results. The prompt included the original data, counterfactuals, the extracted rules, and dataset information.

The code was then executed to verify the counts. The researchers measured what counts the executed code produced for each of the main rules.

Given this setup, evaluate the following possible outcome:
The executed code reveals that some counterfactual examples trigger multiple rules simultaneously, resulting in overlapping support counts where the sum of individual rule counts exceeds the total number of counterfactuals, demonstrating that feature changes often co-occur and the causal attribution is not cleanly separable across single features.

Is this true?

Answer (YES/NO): NO